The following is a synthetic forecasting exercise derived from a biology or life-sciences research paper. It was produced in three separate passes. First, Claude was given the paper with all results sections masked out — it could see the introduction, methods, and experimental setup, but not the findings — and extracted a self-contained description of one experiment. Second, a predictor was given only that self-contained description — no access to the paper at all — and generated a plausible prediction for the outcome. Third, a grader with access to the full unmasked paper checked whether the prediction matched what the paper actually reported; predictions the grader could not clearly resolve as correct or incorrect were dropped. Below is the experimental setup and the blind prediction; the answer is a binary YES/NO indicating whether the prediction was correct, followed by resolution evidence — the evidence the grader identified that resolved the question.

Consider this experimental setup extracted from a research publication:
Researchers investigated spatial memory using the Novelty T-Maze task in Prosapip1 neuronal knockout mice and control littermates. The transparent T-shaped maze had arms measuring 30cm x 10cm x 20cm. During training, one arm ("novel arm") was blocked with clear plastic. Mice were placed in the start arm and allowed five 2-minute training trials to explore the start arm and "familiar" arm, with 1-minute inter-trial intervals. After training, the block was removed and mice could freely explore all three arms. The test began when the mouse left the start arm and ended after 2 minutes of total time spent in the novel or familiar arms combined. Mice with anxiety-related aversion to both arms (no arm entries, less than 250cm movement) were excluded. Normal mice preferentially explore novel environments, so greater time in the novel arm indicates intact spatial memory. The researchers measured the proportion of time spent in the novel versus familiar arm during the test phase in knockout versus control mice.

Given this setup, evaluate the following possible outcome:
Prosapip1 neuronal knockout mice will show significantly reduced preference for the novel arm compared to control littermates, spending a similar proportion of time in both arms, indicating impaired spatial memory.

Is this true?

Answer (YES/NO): YES